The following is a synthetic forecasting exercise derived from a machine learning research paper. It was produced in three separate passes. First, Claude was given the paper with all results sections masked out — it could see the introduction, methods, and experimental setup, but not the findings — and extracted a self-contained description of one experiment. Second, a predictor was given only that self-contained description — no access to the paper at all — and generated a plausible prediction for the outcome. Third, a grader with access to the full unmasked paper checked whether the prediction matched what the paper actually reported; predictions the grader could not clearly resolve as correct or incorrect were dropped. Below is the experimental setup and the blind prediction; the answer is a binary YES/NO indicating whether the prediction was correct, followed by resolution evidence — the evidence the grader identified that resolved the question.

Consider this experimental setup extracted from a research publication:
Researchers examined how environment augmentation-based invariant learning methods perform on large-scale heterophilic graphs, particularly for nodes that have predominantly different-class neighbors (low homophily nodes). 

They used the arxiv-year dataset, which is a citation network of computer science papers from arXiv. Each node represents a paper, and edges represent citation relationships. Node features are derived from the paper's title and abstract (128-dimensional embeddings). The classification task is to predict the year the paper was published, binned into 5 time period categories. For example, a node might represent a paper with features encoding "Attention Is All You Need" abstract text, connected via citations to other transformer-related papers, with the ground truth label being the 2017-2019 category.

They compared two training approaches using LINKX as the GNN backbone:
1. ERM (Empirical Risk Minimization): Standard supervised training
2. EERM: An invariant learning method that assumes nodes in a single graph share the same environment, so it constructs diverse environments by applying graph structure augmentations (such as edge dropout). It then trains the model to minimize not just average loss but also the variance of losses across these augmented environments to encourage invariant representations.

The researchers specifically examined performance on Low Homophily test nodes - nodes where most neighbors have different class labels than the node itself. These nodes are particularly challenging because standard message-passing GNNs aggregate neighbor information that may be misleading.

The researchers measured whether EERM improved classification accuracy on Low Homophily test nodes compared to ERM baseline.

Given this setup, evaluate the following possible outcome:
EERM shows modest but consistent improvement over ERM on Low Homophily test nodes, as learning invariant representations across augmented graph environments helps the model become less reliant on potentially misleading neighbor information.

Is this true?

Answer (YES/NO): NO